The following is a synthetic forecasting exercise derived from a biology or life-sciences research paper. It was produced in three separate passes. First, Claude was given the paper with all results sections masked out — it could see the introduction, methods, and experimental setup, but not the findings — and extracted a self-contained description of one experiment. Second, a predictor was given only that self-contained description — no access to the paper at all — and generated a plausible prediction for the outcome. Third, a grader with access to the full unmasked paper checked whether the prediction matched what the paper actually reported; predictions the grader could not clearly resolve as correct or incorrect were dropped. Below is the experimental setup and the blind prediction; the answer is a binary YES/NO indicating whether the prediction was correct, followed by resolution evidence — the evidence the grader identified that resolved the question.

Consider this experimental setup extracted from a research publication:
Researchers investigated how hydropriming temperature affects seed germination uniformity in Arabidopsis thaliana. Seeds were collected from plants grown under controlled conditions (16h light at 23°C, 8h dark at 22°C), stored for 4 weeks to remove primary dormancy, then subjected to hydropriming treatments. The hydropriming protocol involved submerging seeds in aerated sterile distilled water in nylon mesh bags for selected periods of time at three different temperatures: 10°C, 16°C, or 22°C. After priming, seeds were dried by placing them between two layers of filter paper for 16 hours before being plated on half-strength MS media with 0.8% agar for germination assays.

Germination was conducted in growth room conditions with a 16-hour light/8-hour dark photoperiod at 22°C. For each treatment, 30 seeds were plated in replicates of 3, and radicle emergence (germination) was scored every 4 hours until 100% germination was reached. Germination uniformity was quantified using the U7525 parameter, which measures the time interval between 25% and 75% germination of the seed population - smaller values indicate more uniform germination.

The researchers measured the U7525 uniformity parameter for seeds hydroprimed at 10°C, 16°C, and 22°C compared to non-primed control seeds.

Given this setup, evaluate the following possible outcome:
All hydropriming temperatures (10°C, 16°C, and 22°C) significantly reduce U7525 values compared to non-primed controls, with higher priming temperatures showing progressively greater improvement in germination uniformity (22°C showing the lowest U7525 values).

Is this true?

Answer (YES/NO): NO